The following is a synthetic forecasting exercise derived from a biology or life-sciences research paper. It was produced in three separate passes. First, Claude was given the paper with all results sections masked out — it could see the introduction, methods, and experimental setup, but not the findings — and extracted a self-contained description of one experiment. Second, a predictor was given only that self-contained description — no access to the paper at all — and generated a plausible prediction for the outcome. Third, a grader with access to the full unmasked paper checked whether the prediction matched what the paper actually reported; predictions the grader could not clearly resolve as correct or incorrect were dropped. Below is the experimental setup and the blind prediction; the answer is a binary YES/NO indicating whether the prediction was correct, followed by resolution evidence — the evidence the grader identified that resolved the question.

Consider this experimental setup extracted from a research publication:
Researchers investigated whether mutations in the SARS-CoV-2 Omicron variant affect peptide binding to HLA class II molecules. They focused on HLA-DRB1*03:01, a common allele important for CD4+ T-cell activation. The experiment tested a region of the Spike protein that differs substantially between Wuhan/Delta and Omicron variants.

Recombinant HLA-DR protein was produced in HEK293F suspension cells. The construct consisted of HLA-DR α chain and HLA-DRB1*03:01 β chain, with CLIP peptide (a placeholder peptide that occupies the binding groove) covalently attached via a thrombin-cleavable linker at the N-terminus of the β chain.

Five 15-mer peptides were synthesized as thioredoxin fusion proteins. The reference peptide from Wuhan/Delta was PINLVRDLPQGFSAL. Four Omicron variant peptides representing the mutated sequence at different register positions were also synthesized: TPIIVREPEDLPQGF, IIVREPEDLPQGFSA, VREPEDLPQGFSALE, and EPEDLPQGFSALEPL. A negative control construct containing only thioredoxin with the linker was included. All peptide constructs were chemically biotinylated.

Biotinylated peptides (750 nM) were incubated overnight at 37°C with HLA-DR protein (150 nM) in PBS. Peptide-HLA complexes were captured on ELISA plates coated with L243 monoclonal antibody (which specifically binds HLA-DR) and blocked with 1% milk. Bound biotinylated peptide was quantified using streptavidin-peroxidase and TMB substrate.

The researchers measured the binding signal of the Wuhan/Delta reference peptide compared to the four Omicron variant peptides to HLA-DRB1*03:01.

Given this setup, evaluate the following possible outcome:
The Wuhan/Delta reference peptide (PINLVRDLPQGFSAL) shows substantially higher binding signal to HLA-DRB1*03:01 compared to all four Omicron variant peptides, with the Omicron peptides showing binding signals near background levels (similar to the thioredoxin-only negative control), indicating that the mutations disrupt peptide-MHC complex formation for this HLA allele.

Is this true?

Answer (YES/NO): YES